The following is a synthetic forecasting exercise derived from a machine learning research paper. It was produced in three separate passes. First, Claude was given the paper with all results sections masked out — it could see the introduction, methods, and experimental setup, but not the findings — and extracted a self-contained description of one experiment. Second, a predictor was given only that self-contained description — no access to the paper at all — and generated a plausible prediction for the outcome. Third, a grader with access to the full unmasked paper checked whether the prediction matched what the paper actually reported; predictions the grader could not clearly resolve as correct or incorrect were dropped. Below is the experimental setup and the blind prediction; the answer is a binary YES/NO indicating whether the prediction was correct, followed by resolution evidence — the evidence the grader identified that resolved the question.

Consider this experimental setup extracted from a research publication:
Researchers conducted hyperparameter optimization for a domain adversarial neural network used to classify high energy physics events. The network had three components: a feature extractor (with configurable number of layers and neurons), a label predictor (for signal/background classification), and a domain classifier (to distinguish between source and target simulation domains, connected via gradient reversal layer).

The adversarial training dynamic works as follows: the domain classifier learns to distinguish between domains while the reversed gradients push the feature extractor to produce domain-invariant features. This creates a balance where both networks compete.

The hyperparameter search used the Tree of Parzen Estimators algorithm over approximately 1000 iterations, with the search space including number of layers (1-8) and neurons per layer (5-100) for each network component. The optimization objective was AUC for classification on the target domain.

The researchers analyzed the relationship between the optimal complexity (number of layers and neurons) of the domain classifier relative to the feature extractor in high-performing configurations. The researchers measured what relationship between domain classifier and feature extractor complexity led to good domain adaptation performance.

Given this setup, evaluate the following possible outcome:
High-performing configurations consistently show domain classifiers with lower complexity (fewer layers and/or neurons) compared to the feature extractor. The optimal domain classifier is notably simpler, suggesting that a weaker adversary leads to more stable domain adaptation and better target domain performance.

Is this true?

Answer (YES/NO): NO